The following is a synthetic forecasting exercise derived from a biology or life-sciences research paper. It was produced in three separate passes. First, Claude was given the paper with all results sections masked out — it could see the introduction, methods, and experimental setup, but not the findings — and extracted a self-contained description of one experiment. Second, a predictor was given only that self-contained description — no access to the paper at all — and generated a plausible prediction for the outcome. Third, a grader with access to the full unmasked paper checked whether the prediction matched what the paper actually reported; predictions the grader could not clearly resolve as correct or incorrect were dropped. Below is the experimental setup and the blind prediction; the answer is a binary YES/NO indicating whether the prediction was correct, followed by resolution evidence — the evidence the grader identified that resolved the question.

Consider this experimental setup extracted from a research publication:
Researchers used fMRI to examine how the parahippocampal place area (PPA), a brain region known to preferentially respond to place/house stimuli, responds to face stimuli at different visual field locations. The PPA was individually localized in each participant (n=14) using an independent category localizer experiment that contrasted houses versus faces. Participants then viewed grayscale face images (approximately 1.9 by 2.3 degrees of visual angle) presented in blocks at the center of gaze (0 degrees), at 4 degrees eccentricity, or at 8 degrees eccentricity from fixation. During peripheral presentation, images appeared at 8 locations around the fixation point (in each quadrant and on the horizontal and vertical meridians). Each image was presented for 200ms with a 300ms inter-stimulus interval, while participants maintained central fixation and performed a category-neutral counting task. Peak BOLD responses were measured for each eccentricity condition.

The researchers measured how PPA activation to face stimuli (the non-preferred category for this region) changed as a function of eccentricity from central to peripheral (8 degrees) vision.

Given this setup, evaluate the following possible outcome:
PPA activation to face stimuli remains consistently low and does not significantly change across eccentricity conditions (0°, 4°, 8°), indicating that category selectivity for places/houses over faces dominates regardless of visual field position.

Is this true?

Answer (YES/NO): NO